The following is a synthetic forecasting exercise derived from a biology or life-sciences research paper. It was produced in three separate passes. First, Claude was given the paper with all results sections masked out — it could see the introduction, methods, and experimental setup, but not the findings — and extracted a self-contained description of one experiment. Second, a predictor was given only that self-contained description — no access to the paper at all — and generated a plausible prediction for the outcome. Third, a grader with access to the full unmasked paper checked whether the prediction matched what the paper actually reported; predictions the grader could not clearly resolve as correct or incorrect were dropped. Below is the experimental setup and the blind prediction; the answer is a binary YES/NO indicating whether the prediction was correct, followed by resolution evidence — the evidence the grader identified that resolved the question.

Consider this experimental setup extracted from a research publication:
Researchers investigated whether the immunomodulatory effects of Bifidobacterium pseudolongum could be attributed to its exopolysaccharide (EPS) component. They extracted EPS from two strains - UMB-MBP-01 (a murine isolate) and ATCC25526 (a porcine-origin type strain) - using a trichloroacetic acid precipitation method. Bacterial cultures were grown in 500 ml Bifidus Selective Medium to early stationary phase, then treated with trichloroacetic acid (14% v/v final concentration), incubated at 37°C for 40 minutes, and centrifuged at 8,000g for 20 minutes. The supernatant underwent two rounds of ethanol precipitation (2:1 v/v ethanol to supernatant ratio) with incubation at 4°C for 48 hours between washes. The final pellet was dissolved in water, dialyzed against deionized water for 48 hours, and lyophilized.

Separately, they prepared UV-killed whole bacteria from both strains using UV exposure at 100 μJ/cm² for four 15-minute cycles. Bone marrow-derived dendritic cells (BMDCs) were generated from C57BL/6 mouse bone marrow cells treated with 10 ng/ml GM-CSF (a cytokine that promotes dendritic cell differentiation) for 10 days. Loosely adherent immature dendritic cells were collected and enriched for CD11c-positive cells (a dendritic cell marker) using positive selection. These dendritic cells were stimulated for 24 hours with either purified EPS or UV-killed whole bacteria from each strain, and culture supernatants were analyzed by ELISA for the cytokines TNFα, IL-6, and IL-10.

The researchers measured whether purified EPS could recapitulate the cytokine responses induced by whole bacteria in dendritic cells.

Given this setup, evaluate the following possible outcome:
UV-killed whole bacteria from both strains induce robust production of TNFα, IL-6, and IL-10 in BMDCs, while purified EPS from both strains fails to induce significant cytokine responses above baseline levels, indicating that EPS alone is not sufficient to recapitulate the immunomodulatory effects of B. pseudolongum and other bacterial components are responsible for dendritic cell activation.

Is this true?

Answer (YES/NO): YES